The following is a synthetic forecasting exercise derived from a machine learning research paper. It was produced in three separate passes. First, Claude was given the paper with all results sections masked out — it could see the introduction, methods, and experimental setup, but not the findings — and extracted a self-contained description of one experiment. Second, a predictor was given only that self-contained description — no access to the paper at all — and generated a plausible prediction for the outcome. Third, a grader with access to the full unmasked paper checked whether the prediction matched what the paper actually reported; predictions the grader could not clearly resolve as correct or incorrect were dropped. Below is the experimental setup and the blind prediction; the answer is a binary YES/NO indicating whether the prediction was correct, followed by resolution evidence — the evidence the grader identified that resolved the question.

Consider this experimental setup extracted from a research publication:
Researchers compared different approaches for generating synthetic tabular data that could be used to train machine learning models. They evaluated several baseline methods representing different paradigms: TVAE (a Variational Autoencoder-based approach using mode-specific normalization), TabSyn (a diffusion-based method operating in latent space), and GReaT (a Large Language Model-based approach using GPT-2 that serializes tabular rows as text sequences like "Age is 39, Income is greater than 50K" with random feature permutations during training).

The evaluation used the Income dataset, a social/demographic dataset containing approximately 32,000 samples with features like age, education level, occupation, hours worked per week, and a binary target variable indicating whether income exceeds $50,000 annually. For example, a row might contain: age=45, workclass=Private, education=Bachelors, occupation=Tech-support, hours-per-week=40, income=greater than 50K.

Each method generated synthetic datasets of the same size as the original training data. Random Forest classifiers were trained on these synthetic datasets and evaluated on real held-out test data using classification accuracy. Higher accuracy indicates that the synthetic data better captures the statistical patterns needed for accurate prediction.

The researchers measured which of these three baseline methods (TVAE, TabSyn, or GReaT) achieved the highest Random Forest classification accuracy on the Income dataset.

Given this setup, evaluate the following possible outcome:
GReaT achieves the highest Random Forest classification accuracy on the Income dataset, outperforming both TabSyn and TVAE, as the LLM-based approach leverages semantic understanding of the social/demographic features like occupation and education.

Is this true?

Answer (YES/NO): YES